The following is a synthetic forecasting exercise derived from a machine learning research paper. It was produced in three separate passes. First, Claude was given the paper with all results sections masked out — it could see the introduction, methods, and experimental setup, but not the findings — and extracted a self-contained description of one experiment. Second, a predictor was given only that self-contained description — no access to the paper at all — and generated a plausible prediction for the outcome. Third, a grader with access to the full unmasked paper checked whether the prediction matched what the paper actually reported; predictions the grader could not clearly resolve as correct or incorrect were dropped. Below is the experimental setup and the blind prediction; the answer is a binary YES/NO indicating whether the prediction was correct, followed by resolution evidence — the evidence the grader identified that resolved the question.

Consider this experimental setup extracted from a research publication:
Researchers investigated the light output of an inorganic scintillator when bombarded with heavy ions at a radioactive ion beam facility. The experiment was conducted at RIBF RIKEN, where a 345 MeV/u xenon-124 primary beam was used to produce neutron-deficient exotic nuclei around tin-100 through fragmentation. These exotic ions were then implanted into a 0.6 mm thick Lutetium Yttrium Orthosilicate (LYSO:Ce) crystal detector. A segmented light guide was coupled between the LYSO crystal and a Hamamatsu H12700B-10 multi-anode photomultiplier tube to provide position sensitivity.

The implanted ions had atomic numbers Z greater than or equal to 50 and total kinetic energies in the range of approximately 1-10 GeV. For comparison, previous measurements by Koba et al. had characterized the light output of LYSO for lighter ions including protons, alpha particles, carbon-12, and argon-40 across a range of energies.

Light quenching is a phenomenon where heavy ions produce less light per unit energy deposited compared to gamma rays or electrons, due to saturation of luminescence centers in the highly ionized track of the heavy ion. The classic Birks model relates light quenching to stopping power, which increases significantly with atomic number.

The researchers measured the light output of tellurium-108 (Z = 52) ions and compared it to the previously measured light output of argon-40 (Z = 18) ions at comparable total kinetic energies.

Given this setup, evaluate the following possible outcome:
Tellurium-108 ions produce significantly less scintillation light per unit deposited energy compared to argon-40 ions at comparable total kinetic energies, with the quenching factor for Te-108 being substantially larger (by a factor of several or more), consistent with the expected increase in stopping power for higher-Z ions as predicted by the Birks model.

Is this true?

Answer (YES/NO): NO